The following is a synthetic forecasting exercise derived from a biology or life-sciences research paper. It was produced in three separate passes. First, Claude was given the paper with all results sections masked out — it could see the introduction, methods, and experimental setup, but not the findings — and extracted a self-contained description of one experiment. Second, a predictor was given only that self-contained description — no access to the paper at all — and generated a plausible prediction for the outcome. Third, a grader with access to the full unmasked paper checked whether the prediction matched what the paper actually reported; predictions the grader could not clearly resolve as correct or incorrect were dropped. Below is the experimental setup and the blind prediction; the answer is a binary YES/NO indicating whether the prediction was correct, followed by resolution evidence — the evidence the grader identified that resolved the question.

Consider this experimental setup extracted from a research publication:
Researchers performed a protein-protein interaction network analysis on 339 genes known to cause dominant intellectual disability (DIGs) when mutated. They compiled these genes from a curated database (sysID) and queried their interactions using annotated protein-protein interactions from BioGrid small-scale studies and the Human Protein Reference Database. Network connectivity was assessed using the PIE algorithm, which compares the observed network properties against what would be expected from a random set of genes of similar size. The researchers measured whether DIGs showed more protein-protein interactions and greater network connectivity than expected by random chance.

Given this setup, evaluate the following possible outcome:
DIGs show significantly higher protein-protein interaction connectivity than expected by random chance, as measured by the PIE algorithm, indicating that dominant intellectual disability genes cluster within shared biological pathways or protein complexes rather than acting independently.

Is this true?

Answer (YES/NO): YES